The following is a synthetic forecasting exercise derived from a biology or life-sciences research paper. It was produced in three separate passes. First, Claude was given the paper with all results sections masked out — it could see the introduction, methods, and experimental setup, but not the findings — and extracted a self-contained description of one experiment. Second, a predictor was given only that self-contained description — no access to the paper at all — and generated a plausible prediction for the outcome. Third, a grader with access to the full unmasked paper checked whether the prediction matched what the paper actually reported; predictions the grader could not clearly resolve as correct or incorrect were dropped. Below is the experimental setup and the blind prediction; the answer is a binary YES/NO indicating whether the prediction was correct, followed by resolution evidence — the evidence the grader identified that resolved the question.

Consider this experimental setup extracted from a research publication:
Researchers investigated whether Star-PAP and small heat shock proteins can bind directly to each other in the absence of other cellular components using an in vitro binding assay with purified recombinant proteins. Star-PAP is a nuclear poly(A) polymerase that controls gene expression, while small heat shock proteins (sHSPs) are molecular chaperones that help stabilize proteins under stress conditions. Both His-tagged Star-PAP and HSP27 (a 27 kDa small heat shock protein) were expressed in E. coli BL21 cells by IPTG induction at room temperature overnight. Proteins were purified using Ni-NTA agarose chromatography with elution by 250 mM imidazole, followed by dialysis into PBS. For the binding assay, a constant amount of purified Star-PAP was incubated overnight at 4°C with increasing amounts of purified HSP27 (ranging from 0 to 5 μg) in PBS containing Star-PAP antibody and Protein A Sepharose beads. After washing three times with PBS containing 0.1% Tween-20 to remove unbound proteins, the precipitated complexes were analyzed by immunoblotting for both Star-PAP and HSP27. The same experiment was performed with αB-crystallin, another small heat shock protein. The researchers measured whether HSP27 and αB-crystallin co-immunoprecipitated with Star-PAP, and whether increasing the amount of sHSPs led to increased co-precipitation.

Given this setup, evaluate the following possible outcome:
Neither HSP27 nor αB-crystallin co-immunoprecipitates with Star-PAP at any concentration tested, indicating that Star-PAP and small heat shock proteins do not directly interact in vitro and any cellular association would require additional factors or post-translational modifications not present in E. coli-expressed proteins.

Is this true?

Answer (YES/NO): NO